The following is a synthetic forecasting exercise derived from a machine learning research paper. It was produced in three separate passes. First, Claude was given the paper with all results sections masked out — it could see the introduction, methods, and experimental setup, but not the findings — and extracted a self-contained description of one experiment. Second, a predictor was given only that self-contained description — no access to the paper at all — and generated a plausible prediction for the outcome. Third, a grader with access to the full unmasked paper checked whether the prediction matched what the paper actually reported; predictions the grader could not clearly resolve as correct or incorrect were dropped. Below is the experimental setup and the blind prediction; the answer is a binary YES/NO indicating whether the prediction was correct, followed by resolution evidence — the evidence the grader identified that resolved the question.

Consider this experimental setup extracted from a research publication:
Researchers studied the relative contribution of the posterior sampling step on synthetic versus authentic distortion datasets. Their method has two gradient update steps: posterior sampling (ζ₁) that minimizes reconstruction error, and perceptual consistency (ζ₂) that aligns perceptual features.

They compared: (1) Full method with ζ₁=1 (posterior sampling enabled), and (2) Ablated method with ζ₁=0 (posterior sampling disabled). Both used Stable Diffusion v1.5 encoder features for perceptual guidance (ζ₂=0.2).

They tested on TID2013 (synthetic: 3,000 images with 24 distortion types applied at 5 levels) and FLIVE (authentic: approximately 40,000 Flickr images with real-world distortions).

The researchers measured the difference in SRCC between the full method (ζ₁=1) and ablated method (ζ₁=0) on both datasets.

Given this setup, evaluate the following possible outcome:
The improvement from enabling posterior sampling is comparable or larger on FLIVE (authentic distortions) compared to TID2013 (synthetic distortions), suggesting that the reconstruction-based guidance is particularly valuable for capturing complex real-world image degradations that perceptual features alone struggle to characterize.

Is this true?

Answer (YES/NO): YES